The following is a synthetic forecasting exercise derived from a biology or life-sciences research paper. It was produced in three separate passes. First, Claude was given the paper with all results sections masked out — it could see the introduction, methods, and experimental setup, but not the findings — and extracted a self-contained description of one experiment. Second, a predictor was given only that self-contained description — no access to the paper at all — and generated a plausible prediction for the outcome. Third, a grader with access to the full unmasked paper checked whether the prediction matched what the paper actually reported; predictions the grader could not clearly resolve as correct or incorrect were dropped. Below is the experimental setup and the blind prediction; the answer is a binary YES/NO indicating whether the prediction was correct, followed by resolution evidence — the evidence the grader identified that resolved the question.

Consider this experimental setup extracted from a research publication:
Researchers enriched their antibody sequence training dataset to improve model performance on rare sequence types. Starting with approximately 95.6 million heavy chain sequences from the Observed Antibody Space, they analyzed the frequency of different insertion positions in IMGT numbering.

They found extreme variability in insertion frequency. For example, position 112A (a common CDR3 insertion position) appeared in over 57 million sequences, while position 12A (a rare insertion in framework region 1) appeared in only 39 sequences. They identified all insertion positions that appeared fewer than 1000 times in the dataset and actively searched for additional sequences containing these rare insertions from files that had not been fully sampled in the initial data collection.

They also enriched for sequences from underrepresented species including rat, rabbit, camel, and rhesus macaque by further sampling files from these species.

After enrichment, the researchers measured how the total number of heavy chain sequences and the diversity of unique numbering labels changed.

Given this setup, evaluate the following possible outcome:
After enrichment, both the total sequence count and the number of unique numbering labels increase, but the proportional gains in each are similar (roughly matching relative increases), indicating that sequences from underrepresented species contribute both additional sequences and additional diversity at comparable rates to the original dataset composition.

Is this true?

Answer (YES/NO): NO